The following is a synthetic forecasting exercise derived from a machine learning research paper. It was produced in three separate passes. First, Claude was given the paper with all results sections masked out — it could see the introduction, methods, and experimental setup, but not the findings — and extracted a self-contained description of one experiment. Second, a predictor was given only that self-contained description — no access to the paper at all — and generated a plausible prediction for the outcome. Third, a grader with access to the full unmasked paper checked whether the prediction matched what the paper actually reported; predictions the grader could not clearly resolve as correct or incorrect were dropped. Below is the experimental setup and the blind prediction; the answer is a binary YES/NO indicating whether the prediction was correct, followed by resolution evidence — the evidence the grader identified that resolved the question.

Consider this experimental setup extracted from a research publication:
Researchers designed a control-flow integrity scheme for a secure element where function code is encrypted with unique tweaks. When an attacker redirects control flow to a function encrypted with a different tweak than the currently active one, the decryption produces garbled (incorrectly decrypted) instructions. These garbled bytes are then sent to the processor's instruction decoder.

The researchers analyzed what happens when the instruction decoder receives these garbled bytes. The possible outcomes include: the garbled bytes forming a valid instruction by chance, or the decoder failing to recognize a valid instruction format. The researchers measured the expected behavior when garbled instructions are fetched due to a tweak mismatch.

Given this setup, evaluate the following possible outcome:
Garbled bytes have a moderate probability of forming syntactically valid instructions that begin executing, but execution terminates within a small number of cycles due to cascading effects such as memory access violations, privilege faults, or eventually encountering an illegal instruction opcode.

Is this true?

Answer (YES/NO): NO